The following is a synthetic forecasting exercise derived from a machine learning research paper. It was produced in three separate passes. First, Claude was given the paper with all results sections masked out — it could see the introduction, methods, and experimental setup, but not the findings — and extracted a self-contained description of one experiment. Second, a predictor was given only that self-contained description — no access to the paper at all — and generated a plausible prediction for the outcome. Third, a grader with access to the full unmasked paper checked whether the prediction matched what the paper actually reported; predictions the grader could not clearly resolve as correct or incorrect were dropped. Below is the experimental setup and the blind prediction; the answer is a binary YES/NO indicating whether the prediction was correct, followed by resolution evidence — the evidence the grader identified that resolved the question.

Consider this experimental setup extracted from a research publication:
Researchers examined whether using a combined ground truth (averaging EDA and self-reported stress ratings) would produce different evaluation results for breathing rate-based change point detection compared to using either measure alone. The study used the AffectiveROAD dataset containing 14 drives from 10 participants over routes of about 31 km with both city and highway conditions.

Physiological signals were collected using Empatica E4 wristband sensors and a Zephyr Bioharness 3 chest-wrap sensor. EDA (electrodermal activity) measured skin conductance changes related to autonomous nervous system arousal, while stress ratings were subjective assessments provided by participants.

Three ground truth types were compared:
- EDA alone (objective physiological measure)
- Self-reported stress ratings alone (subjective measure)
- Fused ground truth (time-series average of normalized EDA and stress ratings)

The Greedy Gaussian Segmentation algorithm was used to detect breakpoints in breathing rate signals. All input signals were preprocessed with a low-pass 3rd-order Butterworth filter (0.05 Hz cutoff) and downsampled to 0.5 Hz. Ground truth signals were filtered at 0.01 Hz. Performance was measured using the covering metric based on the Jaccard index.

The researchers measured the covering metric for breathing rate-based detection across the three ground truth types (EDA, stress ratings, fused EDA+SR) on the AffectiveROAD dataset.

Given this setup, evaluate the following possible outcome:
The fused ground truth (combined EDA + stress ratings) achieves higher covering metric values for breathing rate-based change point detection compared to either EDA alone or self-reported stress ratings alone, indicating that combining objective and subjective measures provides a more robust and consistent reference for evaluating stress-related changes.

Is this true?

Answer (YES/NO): YES